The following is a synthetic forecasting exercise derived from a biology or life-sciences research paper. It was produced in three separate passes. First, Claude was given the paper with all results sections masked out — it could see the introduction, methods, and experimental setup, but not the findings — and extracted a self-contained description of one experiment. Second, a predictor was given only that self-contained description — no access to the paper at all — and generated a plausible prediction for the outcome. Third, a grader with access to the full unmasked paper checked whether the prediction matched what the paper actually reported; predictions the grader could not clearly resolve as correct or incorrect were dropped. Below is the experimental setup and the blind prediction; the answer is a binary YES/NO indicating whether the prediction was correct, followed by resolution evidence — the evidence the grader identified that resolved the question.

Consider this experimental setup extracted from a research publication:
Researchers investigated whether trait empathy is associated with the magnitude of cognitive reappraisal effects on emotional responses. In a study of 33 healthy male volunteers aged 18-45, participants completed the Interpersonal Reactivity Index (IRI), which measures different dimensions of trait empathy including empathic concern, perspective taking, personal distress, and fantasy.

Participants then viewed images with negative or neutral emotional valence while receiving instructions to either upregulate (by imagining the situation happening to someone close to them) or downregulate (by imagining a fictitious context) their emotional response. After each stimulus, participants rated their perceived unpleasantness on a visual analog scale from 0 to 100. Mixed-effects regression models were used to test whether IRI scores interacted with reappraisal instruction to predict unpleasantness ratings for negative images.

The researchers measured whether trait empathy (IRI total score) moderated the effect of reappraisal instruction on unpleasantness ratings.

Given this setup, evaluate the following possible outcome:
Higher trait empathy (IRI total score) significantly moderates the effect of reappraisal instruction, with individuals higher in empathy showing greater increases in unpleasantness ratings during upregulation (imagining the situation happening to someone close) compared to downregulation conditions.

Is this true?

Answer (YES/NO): NO